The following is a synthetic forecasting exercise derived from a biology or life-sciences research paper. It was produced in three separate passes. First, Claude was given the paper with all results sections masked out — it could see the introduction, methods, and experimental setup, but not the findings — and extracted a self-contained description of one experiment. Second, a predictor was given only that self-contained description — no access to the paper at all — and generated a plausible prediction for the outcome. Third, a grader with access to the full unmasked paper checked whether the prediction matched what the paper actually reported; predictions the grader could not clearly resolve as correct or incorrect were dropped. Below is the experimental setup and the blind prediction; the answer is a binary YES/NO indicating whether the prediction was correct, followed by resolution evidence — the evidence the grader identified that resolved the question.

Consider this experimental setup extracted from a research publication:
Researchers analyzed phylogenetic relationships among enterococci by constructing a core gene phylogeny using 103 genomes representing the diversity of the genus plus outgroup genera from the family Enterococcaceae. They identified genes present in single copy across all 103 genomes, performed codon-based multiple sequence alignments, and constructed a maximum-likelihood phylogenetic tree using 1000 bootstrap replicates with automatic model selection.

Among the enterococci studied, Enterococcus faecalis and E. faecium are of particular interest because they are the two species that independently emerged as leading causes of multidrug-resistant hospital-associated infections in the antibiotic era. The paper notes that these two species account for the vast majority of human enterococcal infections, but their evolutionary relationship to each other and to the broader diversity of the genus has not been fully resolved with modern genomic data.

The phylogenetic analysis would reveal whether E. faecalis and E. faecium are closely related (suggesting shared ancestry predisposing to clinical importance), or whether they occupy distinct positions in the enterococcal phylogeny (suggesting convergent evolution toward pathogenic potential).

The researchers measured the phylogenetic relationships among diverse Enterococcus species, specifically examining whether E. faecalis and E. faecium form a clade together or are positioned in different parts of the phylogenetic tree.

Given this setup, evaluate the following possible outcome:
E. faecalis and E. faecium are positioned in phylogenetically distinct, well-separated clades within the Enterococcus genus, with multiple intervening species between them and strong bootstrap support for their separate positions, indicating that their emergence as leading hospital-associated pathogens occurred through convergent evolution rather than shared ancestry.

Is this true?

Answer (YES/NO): YES